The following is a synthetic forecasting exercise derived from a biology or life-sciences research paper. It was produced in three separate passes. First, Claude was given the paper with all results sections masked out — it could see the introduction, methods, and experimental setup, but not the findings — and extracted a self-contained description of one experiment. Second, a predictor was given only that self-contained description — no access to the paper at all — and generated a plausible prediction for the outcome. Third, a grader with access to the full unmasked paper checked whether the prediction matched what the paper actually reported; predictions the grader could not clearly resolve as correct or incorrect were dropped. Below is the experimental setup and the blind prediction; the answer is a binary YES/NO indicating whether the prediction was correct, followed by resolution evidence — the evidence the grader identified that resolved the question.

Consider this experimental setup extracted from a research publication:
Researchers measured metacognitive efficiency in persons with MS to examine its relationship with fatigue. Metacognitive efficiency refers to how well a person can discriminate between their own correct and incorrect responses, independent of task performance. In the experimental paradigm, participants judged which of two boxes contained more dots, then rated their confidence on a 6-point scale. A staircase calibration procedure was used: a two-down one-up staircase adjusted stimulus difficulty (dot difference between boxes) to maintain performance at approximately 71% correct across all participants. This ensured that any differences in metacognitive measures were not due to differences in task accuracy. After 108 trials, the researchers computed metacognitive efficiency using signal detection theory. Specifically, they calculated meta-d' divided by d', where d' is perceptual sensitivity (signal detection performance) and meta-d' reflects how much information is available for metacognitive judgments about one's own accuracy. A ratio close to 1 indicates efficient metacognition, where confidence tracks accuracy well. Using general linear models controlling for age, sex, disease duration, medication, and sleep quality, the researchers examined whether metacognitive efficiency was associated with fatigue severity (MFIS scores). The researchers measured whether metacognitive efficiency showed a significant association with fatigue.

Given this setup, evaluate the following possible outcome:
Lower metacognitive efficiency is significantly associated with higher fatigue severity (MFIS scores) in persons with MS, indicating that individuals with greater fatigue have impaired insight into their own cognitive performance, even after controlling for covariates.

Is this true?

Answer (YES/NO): NO